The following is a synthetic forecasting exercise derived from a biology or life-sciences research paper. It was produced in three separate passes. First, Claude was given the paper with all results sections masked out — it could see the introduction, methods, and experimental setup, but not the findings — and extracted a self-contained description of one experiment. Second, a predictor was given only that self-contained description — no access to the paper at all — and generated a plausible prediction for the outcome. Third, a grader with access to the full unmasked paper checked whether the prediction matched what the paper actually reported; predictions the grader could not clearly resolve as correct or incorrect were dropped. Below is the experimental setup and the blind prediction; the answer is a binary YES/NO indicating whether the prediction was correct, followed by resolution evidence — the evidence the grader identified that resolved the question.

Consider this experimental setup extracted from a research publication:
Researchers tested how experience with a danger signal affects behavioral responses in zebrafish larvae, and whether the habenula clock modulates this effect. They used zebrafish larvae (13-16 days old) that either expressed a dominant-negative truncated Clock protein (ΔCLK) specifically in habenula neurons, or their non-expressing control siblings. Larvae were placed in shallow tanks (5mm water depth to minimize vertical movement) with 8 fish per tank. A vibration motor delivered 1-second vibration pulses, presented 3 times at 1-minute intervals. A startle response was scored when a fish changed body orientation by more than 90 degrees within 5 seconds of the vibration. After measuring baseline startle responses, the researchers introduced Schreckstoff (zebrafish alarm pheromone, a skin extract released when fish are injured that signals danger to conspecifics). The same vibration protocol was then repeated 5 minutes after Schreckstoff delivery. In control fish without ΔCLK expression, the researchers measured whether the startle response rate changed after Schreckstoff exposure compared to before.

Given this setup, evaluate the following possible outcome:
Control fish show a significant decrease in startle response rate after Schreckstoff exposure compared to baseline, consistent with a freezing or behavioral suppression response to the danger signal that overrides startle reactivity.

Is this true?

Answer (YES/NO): YES